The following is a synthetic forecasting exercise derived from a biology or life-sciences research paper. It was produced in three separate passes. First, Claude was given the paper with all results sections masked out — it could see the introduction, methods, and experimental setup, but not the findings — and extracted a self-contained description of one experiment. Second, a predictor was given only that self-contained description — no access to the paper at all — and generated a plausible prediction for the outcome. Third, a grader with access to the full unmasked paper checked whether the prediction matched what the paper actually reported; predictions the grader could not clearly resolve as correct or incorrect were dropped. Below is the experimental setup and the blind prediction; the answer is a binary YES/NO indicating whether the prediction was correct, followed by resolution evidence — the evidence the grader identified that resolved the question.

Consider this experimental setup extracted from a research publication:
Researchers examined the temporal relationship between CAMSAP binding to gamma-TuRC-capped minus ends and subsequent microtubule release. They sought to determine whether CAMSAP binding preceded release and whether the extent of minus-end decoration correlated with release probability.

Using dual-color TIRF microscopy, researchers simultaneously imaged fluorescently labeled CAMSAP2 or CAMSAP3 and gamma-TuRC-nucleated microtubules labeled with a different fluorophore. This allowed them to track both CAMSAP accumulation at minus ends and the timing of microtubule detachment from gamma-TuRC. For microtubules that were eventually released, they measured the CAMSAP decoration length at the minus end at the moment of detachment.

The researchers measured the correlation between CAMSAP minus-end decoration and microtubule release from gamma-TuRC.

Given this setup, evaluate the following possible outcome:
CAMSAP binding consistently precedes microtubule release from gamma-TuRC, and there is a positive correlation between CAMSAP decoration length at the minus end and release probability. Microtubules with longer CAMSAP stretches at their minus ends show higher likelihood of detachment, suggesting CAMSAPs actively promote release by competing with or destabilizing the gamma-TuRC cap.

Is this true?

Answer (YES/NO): NO